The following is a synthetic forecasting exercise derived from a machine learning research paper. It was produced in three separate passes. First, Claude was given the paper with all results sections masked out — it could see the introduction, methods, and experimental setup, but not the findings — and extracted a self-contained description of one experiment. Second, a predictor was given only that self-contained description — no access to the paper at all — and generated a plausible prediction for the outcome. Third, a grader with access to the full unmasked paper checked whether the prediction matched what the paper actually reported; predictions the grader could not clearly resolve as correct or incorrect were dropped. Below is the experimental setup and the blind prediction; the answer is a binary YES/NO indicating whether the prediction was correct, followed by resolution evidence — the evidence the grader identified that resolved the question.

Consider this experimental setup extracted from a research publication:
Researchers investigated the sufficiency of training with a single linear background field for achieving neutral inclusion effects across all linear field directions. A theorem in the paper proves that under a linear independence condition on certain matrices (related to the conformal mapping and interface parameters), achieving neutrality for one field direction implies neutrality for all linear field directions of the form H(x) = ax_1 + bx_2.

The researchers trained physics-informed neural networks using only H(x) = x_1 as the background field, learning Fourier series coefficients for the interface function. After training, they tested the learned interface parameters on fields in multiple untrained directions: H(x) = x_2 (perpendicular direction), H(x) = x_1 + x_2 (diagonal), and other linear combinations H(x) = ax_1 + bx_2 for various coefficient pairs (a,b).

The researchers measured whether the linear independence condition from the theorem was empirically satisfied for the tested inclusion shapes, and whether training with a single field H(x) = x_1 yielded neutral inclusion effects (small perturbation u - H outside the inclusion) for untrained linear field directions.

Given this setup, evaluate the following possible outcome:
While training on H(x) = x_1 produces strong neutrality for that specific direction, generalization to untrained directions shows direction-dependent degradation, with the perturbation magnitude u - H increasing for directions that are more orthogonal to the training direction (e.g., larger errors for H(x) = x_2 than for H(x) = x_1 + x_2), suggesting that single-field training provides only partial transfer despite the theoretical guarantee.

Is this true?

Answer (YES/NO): NO